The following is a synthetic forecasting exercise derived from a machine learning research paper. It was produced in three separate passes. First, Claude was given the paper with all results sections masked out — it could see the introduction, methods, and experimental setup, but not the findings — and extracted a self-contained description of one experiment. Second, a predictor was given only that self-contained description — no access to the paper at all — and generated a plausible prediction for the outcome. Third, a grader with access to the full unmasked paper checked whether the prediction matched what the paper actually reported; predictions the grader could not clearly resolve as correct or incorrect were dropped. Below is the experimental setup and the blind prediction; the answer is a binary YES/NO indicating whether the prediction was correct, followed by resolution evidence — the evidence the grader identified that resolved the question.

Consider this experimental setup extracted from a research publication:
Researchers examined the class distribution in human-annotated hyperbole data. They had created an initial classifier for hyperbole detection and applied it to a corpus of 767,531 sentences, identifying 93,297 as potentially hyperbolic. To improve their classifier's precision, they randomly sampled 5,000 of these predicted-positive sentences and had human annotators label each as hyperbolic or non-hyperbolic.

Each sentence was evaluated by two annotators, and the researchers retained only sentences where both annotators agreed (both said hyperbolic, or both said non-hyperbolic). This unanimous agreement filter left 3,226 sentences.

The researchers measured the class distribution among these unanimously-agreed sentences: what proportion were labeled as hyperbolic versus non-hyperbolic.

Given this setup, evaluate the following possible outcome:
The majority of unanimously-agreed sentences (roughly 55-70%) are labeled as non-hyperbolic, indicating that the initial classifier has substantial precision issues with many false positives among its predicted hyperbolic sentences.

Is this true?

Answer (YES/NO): YES